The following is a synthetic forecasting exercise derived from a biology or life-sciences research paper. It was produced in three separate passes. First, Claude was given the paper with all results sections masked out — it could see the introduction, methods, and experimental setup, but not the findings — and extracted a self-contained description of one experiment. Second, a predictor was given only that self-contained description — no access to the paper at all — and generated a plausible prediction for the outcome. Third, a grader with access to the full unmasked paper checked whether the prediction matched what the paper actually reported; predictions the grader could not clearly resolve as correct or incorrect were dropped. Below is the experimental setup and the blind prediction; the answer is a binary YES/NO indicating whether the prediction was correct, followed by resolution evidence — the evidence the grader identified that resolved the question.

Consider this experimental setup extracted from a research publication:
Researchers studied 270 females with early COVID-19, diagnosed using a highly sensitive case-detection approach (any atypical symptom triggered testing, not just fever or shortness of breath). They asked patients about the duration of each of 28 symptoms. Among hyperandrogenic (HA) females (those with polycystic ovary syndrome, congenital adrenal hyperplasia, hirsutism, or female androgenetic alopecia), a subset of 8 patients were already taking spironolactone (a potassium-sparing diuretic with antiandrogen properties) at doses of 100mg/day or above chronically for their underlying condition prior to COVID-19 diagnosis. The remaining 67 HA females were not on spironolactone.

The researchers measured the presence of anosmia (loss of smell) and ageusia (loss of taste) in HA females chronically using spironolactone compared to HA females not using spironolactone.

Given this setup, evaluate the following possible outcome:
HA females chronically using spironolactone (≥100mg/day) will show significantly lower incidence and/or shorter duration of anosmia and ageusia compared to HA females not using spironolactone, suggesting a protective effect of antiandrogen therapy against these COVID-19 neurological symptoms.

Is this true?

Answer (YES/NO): YES